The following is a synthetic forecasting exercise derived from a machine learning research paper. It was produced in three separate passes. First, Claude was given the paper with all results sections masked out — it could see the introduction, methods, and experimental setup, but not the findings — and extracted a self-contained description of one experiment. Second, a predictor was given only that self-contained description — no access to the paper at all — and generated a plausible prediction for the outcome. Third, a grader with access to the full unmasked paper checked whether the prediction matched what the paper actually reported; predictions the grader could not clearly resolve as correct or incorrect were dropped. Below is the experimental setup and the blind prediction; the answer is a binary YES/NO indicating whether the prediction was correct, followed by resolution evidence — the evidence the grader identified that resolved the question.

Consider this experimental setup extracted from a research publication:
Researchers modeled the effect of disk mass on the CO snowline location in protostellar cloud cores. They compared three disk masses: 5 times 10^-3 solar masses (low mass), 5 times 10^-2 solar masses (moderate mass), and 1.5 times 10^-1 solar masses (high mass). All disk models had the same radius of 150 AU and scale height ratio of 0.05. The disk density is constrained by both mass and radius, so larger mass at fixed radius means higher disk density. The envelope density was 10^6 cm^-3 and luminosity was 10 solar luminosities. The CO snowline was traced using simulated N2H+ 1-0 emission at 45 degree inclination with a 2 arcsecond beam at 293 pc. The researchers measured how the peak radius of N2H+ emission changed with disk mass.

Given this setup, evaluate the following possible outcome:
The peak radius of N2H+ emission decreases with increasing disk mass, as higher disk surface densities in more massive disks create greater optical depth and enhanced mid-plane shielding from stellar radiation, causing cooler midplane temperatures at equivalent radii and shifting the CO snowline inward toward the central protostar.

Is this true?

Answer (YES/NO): NO